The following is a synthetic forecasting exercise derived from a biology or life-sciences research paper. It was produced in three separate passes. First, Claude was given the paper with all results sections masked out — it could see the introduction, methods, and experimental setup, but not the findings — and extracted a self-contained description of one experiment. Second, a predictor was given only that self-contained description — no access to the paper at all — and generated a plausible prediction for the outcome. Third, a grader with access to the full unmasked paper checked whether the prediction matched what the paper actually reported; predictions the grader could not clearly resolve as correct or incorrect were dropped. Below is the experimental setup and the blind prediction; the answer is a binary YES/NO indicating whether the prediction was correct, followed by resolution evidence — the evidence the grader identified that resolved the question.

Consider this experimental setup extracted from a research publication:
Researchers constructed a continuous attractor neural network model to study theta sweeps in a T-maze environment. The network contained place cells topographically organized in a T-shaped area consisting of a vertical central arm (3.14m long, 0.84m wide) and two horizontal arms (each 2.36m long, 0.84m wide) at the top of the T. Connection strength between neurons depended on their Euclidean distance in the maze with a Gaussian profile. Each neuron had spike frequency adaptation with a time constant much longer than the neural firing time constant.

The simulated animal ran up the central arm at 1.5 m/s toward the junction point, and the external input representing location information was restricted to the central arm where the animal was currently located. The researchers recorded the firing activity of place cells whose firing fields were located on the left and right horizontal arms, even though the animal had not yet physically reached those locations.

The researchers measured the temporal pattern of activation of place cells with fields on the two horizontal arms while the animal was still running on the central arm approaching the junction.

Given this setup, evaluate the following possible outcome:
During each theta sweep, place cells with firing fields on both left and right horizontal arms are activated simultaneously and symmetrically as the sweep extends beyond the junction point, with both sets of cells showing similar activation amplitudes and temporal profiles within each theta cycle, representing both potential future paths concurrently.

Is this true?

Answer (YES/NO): NO